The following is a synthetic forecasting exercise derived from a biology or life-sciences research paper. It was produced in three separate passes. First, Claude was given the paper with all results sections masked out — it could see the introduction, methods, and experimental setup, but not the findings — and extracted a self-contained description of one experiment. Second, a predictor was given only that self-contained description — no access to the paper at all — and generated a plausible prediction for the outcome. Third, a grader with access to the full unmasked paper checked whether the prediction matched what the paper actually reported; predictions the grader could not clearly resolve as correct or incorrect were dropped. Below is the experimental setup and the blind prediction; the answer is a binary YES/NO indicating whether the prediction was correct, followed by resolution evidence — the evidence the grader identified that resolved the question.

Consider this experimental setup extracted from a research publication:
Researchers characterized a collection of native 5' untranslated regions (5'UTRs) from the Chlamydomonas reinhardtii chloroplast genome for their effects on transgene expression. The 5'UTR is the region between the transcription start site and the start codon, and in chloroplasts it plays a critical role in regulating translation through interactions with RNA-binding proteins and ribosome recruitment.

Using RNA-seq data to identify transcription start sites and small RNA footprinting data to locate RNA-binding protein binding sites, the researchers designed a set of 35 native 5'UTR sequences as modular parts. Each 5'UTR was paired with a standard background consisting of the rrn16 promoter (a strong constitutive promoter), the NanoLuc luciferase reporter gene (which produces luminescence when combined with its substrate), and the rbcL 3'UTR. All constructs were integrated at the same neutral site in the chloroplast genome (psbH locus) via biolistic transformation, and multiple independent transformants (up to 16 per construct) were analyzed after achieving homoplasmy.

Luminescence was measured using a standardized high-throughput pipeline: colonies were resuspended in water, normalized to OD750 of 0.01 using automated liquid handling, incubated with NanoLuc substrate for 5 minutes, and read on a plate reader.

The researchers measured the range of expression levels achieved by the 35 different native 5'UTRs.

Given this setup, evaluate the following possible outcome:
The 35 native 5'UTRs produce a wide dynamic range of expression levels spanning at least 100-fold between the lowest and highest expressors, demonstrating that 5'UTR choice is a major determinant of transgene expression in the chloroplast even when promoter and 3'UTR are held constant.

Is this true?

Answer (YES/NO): YES